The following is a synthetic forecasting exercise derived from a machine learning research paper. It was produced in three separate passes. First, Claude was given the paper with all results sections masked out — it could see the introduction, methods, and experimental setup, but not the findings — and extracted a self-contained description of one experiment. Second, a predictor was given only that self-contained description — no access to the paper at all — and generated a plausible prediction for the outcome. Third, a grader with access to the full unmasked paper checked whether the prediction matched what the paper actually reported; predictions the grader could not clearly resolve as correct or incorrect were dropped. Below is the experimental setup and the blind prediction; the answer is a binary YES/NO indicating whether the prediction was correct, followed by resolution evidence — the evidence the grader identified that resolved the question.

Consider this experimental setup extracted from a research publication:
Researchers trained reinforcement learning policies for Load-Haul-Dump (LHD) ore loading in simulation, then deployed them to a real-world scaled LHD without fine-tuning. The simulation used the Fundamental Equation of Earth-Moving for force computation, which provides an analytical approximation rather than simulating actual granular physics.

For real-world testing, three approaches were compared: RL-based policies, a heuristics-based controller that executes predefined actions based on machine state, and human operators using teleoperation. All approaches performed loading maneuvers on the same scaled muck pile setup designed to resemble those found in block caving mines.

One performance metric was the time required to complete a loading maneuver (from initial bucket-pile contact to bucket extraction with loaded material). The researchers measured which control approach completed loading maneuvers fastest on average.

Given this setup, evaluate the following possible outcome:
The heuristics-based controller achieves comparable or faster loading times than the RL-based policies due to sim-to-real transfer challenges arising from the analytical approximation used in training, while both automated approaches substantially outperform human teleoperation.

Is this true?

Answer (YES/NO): NO